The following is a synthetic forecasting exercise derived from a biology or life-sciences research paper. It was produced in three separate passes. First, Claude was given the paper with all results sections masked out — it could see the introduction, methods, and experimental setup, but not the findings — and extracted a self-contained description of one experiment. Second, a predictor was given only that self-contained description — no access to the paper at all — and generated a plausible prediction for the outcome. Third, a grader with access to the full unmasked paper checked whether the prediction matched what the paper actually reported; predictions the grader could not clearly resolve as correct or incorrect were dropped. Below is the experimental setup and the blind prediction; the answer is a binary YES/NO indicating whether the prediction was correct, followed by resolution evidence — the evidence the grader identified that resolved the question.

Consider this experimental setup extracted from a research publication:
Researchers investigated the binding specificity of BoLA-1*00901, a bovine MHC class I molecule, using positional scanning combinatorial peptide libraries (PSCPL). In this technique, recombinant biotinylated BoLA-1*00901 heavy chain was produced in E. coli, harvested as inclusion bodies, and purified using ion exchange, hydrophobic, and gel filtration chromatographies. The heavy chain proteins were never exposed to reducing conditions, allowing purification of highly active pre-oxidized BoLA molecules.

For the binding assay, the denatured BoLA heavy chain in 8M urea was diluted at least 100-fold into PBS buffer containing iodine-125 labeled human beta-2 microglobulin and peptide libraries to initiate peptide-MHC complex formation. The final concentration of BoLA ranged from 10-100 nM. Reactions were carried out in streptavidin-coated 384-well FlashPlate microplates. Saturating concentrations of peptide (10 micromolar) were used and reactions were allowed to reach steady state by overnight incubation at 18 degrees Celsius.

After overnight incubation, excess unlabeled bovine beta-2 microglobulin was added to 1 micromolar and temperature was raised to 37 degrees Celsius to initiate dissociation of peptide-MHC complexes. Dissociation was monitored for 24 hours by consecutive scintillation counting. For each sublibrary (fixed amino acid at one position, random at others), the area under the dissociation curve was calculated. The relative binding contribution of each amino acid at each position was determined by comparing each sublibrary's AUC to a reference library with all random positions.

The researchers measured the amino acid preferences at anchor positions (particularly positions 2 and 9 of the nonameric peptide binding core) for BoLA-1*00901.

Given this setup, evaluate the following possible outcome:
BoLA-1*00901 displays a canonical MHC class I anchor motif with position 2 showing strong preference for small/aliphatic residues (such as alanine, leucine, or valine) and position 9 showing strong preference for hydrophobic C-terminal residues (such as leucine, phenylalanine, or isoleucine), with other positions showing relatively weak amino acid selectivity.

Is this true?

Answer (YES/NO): NO